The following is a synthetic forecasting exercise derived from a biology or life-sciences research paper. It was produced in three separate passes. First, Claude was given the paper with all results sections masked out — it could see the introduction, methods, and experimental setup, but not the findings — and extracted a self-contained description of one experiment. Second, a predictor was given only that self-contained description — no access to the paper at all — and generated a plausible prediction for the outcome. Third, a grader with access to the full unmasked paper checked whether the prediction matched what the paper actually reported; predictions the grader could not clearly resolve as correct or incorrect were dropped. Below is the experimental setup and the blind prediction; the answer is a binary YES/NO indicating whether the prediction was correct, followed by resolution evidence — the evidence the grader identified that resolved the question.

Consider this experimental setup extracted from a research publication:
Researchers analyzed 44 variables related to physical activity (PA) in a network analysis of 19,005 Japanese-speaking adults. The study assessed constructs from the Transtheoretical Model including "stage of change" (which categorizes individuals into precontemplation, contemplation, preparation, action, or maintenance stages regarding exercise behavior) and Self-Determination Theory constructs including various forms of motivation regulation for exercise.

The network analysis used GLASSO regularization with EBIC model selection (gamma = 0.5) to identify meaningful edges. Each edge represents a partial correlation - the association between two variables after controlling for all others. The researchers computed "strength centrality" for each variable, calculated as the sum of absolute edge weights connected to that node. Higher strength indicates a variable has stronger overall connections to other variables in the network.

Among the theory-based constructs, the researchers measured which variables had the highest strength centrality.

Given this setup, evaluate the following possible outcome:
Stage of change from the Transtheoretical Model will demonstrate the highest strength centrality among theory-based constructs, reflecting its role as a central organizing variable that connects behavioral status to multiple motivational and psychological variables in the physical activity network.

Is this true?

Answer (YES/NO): NO